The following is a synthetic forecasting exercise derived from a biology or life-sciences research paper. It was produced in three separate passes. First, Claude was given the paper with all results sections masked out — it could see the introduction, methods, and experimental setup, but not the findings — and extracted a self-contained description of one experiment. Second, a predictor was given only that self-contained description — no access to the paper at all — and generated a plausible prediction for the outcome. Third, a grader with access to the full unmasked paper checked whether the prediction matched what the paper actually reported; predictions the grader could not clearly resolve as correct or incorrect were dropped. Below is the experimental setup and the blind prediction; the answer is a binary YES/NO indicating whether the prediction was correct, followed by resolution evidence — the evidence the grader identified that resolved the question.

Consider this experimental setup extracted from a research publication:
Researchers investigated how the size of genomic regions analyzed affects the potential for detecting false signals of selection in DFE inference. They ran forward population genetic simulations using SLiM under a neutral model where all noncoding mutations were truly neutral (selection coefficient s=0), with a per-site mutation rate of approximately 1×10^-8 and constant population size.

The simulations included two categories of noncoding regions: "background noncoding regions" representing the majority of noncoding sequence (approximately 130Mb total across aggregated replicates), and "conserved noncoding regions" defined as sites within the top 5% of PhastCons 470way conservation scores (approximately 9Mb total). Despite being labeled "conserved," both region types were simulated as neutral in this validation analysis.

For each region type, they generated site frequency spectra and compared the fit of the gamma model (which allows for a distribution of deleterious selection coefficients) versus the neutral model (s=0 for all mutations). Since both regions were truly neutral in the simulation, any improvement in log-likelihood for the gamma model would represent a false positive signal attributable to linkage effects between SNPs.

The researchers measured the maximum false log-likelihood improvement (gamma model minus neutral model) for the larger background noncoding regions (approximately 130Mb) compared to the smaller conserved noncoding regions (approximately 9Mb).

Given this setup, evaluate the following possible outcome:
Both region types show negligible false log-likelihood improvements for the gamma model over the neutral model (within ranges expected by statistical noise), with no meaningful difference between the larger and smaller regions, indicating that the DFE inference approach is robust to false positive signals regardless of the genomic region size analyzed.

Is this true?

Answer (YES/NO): NO